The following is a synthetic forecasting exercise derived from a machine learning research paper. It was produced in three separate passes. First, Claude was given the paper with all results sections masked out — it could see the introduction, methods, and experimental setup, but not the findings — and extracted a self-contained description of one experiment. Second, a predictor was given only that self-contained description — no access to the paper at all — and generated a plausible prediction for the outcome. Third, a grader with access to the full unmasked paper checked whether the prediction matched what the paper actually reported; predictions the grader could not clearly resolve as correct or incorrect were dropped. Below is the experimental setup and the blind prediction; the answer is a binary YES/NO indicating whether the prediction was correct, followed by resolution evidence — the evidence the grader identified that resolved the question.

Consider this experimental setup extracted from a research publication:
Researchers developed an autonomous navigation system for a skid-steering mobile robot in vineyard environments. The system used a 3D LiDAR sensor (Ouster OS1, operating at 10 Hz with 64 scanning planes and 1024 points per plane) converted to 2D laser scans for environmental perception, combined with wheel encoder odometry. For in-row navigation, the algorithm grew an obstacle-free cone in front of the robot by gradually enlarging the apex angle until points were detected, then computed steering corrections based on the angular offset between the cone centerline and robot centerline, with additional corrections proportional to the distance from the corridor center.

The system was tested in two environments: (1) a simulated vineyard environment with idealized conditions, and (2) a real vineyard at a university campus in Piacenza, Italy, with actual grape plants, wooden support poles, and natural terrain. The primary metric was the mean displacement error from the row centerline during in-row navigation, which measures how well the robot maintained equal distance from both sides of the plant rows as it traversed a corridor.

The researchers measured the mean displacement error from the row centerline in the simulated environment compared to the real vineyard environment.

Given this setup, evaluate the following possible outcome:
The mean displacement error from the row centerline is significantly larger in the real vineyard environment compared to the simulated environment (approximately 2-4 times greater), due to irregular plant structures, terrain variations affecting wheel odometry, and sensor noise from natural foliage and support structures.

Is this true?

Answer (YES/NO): NO